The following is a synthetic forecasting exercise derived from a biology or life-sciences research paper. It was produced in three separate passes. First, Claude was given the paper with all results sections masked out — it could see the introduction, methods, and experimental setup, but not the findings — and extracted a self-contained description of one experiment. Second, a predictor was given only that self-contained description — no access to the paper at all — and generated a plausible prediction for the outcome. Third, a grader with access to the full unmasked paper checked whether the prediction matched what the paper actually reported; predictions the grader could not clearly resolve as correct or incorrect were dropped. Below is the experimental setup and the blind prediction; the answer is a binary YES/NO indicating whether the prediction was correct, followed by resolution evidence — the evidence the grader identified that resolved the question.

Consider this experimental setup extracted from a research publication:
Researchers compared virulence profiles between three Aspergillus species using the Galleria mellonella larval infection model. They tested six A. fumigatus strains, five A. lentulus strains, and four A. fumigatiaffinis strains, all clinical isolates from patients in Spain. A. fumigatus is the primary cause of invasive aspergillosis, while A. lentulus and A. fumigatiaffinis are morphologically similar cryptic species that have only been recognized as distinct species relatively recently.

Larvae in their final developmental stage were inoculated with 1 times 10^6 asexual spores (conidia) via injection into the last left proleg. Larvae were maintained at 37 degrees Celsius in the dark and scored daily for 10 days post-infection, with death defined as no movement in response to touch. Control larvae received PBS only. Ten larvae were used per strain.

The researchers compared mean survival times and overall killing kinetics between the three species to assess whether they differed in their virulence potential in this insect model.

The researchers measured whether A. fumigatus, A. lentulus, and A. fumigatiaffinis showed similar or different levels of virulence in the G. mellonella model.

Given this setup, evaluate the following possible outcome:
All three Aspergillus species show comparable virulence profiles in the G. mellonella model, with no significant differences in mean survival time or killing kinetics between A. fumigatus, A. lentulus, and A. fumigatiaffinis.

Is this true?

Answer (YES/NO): NO